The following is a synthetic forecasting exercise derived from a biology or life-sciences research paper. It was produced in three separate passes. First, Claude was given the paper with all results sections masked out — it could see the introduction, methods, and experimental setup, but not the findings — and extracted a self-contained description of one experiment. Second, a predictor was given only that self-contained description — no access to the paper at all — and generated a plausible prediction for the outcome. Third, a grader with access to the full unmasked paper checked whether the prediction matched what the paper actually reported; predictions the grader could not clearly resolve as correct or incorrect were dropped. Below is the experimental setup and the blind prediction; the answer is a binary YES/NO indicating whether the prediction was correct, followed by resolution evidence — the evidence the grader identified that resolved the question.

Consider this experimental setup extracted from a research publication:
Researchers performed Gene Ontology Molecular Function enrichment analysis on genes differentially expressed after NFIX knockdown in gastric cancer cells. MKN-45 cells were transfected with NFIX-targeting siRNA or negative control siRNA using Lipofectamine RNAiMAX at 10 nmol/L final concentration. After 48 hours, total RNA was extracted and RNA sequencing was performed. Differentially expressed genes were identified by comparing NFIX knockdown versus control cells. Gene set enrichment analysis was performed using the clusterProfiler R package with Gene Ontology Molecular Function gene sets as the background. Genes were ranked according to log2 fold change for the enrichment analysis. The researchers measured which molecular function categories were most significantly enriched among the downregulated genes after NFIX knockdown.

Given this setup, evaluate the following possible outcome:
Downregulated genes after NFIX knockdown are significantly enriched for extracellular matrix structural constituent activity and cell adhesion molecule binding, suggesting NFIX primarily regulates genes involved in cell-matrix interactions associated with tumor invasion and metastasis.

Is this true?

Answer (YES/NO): NO